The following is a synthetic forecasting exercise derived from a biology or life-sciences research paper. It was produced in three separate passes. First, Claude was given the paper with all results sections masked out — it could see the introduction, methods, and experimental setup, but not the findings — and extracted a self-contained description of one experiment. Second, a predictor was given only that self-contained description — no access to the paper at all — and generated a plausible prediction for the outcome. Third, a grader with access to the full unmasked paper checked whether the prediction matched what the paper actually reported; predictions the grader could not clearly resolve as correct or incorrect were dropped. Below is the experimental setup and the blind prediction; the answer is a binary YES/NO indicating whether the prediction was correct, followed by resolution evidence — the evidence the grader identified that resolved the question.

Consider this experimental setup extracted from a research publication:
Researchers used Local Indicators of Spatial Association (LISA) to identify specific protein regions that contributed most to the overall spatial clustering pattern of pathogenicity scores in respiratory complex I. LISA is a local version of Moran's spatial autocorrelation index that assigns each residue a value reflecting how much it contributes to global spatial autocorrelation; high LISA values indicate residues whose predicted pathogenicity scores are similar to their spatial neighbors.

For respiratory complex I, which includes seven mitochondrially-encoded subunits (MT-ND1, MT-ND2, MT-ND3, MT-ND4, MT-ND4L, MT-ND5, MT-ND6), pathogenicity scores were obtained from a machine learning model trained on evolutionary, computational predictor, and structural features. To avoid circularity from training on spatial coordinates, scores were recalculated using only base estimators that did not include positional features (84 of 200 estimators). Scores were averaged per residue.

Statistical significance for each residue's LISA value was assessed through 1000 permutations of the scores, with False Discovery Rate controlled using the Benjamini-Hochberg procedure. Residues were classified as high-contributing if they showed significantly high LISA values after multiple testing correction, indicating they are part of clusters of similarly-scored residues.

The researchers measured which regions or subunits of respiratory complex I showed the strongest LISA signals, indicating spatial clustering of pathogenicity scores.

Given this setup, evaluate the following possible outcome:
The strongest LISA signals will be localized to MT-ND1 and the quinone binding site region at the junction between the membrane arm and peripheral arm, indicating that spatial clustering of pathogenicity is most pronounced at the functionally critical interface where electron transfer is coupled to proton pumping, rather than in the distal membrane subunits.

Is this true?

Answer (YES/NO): NO